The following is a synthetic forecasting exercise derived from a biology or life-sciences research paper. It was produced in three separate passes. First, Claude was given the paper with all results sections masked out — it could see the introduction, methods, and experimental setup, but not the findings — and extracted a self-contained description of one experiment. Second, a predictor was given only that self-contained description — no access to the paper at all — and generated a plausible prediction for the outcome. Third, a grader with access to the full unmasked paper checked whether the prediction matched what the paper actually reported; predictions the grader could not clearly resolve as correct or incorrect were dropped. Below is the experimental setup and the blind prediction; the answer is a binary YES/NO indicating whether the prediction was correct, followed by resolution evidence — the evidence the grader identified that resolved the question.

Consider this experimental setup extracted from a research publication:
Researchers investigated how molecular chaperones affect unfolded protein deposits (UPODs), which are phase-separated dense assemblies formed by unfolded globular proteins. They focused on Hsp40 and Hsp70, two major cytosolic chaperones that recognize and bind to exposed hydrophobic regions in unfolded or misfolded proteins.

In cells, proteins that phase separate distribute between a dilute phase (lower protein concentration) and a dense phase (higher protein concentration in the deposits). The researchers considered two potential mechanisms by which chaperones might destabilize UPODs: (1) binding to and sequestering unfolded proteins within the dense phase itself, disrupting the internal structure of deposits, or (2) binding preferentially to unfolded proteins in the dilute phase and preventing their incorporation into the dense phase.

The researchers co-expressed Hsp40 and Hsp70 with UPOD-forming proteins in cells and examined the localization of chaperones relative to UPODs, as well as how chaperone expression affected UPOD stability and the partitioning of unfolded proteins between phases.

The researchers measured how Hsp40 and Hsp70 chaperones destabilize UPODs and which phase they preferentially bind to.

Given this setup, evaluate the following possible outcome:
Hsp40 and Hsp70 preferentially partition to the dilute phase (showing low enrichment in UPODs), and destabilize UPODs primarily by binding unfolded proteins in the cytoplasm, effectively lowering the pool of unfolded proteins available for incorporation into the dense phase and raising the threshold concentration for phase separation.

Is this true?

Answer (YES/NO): YES